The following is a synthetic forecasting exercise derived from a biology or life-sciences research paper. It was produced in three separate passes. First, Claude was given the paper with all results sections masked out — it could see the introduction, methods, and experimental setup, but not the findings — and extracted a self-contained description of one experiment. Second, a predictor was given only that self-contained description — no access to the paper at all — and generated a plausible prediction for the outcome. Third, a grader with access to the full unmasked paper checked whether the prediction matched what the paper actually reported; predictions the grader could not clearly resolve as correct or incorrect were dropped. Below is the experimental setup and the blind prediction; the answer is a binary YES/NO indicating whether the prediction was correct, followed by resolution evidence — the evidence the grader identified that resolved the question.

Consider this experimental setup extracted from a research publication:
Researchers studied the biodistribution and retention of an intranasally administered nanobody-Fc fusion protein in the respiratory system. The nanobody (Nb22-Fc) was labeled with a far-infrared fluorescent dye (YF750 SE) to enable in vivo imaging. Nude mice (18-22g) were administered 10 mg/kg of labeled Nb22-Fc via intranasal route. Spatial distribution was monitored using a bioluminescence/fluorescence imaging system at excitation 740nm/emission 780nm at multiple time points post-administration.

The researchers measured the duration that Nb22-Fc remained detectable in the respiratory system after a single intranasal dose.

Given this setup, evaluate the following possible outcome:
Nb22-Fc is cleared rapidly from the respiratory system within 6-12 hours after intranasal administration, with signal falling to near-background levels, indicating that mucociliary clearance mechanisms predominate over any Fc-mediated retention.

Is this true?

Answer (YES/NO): NO